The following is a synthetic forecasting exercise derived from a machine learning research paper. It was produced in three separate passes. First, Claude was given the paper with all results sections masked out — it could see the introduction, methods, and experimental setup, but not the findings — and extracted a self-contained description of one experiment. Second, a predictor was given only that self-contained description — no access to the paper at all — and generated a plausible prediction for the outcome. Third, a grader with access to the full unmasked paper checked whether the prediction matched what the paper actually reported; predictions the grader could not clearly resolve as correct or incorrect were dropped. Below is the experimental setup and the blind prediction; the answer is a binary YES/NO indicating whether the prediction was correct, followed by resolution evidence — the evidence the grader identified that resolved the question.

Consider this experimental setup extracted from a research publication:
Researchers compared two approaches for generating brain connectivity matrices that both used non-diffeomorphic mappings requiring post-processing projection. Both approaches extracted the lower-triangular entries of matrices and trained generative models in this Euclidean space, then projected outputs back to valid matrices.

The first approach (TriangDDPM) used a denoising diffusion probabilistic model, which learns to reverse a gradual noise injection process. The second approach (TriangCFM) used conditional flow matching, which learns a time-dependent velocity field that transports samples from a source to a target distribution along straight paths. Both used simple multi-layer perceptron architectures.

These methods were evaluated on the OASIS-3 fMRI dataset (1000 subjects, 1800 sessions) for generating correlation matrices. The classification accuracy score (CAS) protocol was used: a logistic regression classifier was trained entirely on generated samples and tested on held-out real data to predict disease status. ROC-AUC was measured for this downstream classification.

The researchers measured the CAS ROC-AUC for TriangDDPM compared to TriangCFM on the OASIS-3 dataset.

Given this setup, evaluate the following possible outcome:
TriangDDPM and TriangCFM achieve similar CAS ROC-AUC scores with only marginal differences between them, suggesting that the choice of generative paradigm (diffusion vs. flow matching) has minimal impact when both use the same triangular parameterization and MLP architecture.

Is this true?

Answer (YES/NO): YES